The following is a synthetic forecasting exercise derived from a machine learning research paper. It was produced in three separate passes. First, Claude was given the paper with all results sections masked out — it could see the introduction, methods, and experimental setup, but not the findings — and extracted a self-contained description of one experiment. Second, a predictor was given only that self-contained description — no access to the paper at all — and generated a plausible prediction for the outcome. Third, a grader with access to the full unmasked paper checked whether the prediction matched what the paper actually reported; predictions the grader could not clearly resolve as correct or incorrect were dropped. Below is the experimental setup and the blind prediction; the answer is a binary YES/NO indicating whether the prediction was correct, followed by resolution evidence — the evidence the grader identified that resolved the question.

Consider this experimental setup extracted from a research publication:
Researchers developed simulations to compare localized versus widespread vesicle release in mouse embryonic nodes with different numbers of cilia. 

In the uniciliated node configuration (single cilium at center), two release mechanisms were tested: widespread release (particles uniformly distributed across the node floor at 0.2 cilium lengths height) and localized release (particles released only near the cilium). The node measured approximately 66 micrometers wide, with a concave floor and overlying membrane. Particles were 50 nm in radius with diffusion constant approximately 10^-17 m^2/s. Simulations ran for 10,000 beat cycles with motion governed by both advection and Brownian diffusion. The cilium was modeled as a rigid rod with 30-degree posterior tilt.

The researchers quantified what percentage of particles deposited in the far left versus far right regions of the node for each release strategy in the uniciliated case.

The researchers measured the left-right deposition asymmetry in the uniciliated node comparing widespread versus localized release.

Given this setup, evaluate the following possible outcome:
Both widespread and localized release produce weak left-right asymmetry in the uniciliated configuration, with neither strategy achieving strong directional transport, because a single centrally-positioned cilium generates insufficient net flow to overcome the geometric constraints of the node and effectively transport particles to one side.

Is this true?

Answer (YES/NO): NO